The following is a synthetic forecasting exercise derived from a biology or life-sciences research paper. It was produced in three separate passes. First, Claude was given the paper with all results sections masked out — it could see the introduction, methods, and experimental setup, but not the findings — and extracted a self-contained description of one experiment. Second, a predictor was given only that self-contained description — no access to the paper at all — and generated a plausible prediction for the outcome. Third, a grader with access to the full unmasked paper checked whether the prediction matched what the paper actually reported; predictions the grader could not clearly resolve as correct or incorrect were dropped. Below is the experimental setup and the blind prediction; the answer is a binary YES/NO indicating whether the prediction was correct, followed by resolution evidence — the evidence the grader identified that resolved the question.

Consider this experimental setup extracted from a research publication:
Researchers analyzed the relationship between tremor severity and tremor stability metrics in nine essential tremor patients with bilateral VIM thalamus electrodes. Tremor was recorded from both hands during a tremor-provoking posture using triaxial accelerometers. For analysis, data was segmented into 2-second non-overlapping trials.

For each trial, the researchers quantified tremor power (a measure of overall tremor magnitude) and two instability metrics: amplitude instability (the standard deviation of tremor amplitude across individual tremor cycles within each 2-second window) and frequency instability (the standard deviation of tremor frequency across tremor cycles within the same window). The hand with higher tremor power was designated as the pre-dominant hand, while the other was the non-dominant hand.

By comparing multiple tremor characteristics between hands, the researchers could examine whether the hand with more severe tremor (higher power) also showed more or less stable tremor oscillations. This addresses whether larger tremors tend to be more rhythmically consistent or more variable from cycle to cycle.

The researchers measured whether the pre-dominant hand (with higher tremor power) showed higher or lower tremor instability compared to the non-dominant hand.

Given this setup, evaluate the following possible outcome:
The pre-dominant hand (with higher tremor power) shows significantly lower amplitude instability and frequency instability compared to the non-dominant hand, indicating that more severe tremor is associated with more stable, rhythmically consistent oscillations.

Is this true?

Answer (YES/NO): YES